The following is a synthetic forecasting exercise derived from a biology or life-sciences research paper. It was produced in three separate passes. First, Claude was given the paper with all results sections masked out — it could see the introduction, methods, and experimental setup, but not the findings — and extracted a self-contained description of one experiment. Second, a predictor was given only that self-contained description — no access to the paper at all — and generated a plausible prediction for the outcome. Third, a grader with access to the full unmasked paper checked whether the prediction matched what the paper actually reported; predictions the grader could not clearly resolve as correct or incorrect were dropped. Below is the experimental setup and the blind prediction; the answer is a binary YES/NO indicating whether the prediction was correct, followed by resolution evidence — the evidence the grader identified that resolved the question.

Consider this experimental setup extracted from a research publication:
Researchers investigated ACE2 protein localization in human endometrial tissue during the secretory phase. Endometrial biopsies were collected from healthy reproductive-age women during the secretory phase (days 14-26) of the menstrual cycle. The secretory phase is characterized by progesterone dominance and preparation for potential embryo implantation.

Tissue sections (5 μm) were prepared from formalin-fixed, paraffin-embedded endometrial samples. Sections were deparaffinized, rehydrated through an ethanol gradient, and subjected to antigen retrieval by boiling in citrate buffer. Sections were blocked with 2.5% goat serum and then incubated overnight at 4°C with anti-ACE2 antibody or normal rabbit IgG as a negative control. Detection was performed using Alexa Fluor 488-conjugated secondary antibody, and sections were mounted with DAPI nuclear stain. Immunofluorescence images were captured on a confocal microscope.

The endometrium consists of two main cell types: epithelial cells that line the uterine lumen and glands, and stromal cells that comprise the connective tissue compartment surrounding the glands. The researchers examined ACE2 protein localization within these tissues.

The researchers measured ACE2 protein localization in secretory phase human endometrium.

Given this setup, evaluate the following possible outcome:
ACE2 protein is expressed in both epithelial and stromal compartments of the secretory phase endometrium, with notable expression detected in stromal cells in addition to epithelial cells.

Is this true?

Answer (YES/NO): YES